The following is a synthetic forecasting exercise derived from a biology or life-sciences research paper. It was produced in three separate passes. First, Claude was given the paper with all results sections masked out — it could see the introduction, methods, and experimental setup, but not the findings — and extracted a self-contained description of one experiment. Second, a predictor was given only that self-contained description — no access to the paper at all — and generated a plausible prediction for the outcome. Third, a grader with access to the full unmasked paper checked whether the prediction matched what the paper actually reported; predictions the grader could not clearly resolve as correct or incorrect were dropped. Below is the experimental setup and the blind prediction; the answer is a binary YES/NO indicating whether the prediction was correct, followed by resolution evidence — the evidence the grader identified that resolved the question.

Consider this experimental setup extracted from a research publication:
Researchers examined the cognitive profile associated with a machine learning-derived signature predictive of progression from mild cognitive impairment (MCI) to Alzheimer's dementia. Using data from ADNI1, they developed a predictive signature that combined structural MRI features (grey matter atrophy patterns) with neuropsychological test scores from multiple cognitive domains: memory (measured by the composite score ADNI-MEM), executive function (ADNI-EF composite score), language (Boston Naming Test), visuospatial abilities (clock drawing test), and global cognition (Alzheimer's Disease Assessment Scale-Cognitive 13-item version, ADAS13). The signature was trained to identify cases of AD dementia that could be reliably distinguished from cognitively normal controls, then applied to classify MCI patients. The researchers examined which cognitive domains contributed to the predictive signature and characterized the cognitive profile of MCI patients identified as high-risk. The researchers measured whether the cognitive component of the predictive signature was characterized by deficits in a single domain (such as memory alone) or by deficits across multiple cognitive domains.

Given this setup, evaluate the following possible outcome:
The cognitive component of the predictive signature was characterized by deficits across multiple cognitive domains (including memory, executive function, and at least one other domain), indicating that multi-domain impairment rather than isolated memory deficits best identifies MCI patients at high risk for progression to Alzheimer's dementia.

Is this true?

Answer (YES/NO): YES